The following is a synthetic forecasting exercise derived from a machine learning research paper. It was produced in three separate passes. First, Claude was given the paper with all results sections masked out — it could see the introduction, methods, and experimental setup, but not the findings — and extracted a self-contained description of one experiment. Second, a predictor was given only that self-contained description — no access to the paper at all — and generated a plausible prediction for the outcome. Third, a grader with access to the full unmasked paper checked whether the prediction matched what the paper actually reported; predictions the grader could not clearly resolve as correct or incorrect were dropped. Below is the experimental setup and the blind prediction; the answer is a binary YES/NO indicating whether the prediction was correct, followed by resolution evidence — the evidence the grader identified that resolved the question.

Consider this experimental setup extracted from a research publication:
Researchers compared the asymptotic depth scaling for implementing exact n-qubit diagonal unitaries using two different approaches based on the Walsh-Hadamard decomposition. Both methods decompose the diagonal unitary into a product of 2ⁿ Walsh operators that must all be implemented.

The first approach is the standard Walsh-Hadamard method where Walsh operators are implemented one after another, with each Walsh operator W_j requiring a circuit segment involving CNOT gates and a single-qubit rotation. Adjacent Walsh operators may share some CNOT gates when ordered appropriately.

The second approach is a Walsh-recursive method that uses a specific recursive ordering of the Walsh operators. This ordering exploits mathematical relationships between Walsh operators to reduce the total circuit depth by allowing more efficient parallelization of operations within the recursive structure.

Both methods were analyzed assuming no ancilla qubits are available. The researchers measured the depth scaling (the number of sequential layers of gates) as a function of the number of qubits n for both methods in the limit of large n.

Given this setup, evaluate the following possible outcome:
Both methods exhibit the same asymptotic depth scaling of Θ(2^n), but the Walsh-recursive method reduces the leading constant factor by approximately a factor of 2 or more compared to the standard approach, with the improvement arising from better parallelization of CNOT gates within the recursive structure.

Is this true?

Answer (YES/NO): NO